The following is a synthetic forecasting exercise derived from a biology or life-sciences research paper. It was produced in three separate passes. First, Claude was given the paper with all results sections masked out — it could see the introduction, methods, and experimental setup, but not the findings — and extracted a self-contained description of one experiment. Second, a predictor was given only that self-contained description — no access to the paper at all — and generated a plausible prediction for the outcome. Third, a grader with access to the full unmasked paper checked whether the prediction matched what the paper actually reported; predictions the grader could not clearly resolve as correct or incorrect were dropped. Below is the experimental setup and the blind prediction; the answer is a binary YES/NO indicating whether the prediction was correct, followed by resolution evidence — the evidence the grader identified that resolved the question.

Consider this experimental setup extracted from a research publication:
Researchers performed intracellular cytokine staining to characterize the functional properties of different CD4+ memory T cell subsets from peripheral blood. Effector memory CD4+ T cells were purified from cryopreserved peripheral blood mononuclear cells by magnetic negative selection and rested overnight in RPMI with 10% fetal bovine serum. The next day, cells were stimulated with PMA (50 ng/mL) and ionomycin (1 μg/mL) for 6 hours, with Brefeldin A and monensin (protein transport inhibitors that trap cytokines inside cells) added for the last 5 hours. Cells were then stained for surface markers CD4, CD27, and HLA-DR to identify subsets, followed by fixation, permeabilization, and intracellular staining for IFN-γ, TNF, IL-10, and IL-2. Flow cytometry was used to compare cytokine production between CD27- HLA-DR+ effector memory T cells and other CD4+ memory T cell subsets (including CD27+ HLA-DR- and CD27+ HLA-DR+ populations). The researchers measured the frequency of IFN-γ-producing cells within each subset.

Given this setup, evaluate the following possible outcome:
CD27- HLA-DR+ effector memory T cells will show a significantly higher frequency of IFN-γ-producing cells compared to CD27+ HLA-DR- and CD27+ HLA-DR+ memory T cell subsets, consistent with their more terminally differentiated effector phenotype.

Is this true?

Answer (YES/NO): NO